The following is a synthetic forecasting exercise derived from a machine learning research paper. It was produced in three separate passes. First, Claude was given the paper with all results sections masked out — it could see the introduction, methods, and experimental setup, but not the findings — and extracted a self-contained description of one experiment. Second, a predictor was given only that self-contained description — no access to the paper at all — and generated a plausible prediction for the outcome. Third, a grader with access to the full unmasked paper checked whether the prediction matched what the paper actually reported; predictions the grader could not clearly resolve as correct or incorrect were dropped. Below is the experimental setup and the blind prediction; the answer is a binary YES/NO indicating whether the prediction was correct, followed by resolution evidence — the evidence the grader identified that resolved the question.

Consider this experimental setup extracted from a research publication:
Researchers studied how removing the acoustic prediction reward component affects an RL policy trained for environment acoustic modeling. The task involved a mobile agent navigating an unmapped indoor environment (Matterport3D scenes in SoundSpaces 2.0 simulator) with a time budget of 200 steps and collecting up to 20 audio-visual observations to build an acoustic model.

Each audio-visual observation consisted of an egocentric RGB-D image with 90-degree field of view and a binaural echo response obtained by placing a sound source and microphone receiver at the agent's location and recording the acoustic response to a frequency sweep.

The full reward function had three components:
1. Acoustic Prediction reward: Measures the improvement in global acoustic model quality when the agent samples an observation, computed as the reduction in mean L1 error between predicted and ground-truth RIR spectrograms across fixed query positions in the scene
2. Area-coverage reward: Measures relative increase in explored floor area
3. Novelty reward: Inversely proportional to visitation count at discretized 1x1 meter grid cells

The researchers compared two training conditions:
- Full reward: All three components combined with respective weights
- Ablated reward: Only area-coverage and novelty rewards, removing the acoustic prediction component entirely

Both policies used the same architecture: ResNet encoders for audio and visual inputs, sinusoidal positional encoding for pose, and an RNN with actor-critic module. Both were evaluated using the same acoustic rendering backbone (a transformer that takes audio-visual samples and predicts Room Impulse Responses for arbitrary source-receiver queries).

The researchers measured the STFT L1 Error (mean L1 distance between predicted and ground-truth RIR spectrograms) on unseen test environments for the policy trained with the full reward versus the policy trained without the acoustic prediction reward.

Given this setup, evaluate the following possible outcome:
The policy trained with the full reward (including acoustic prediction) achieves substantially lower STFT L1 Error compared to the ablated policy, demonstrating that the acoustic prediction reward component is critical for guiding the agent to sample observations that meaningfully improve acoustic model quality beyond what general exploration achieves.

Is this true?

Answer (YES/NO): NO